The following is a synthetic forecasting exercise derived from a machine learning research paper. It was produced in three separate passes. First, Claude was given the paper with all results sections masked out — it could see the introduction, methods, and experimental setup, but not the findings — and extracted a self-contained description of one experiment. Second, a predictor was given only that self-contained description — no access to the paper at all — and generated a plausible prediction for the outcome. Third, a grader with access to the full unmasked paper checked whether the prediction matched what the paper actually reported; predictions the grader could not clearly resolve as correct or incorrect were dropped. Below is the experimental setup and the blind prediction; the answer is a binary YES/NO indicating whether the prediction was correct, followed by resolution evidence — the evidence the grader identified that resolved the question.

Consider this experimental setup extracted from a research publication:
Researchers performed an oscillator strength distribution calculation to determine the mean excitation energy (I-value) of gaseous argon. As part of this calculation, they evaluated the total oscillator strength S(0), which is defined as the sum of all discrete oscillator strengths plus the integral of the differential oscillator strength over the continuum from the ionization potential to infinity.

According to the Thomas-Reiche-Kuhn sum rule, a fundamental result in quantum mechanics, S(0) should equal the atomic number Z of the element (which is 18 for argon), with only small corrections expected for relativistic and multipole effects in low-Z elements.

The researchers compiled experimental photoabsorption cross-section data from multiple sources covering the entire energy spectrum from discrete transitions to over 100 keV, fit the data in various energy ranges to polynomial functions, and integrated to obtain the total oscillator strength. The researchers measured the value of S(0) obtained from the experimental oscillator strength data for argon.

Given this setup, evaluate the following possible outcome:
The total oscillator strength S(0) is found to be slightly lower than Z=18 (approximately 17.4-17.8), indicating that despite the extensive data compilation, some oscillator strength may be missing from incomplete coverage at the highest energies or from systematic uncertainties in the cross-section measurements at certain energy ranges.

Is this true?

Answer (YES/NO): NO